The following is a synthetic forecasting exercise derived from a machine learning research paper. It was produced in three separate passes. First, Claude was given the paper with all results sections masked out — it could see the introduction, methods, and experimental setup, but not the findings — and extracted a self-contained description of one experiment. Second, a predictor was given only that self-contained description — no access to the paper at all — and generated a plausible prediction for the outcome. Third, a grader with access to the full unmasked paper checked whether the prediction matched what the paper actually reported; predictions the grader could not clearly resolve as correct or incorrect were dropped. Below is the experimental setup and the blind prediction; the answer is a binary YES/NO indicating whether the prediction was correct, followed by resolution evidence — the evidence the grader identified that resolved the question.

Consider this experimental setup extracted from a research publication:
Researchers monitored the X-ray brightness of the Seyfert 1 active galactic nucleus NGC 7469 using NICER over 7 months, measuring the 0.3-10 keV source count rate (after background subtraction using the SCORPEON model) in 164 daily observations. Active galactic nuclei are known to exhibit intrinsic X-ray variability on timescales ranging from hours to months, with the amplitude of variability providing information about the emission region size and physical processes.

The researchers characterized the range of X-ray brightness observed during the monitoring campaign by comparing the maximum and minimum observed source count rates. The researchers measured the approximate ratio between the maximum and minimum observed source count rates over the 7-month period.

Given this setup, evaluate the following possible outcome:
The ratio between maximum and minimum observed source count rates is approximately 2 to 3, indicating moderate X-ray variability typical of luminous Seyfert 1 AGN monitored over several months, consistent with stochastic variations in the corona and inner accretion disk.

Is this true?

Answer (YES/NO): NO